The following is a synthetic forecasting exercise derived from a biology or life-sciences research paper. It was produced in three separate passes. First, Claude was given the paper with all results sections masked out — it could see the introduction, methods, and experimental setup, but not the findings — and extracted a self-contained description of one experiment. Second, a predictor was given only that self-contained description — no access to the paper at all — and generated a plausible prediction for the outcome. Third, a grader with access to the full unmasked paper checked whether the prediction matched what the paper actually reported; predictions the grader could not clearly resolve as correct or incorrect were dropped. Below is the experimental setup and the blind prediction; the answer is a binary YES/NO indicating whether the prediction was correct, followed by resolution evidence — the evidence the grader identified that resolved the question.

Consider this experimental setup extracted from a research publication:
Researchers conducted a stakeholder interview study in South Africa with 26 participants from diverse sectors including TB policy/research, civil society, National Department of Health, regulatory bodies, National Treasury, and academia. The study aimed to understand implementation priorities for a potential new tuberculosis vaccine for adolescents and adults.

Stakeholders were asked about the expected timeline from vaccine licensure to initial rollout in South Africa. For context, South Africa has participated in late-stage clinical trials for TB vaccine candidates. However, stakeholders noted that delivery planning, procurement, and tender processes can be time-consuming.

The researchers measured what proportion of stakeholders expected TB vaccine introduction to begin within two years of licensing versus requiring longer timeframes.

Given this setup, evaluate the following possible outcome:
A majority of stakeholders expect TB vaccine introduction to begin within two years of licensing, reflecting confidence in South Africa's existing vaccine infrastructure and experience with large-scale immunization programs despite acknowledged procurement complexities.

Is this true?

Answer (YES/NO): YES